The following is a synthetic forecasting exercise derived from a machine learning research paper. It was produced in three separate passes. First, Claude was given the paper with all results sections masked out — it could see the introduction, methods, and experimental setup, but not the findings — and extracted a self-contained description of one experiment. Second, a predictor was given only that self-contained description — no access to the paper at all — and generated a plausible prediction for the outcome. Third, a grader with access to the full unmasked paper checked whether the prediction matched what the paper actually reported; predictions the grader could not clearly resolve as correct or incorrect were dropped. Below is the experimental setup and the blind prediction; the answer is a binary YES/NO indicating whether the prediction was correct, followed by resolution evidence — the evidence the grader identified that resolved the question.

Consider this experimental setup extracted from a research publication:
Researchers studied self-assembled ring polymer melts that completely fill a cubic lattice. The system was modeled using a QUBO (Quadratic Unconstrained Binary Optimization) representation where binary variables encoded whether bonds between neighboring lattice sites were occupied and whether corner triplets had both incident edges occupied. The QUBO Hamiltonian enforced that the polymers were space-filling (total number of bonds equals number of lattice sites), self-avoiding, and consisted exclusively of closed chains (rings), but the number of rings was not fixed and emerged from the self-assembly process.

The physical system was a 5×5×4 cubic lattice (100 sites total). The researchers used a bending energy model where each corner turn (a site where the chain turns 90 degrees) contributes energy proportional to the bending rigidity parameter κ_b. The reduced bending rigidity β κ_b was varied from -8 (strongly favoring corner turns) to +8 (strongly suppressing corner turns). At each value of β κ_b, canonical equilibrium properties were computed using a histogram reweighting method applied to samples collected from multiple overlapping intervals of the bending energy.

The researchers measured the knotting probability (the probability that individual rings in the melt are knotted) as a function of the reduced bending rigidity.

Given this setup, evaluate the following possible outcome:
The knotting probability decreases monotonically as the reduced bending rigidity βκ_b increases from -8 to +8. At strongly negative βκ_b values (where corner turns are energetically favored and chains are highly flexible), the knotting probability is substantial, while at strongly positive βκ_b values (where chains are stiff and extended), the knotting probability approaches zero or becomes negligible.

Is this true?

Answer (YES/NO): NO